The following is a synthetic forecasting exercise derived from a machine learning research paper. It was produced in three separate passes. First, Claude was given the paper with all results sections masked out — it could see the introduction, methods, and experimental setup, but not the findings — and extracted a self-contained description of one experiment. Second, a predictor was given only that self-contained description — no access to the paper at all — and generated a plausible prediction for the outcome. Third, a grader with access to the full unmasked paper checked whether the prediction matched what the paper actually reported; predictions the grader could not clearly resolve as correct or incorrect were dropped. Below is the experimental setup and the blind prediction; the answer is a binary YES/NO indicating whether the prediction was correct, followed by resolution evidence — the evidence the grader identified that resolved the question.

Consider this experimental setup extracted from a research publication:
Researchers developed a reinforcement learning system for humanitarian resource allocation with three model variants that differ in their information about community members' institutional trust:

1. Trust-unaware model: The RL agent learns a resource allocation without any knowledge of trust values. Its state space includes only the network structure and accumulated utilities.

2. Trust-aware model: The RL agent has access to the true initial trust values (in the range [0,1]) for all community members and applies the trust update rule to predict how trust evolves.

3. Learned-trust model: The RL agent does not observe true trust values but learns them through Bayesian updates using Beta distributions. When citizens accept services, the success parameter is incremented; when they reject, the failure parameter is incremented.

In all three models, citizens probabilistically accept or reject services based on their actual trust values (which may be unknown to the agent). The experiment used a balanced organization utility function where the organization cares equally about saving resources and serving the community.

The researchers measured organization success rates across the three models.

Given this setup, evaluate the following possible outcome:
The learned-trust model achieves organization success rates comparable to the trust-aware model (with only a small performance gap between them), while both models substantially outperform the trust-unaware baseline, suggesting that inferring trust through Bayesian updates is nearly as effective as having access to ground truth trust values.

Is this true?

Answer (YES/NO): NO